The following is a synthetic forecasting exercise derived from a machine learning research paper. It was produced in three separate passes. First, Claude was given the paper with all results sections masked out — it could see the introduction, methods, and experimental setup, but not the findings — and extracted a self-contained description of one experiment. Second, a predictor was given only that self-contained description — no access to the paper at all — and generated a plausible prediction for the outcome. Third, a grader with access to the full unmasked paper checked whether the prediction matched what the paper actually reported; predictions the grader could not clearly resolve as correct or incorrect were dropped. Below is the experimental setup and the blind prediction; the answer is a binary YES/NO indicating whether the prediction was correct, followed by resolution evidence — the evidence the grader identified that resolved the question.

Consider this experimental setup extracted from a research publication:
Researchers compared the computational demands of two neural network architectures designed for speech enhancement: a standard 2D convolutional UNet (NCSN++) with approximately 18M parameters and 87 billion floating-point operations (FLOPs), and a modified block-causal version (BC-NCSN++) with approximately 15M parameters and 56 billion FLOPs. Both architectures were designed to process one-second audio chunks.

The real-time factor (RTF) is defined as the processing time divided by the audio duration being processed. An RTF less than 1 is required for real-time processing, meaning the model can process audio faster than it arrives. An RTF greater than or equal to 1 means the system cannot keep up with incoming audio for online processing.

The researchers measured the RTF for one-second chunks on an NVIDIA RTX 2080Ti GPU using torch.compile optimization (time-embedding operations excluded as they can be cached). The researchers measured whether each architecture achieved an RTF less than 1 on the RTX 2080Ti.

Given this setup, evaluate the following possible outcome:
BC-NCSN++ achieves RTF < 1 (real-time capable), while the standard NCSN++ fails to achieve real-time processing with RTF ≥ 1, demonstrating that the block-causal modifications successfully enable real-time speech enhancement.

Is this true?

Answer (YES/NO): YES